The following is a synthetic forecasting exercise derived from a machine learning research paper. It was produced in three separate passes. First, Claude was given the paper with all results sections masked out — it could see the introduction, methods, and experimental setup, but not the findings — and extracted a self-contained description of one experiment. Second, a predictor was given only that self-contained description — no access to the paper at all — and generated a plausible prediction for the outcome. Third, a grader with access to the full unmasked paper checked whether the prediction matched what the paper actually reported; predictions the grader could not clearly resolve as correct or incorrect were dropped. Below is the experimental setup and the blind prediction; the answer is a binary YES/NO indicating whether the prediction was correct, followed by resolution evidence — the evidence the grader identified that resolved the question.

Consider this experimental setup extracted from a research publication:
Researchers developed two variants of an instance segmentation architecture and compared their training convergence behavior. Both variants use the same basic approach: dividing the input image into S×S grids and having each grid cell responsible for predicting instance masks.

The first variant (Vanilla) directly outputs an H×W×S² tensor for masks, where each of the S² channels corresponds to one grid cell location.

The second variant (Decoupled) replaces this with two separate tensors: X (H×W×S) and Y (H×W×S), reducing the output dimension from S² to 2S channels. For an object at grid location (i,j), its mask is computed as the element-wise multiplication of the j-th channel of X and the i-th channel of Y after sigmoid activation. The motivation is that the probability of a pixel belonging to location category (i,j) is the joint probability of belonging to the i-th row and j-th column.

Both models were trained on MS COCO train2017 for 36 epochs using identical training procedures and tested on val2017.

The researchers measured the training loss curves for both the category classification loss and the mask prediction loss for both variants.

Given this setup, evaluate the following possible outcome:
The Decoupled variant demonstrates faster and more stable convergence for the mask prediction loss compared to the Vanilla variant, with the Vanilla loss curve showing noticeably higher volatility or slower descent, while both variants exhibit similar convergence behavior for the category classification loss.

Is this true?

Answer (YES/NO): YES